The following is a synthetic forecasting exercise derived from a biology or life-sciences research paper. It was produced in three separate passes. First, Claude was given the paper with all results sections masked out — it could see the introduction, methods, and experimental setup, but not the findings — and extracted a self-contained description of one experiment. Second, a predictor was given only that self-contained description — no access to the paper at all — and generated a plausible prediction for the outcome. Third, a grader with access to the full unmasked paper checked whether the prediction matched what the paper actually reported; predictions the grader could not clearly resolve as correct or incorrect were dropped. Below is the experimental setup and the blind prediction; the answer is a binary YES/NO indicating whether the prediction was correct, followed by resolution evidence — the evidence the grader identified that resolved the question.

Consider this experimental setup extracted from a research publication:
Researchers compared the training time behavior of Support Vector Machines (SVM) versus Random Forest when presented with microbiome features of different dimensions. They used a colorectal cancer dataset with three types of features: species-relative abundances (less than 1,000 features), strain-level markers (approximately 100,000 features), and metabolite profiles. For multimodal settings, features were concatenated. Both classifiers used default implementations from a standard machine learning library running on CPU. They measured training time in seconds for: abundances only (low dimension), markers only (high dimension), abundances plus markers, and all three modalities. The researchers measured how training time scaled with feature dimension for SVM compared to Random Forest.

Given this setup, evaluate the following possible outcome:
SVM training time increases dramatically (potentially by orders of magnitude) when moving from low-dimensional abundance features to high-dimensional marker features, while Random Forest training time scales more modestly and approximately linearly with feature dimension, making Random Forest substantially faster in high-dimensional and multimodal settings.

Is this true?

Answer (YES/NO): YES